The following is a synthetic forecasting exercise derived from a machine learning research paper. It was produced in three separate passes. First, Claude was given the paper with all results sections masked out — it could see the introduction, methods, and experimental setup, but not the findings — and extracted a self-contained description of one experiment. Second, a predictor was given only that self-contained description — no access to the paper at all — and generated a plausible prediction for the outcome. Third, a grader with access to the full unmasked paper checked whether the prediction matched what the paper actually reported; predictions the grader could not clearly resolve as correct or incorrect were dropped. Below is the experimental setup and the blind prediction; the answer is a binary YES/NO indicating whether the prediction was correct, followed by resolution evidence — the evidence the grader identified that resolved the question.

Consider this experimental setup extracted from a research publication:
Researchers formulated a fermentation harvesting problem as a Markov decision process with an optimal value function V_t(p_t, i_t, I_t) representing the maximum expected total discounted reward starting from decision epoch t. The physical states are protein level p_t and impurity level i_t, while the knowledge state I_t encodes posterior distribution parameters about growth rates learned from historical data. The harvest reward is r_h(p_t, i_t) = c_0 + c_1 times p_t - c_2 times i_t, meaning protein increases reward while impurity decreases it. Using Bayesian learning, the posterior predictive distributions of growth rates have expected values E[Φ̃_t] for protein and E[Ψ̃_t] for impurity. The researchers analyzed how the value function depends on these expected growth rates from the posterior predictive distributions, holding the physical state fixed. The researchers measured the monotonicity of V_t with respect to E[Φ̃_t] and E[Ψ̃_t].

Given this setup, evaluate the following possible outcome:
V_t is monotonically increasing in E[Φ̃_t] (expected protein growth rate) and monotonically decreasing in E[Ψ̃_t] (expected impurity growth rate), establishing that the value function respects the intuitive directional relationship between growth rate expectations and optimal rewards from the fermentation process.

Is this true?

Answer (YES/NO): YES